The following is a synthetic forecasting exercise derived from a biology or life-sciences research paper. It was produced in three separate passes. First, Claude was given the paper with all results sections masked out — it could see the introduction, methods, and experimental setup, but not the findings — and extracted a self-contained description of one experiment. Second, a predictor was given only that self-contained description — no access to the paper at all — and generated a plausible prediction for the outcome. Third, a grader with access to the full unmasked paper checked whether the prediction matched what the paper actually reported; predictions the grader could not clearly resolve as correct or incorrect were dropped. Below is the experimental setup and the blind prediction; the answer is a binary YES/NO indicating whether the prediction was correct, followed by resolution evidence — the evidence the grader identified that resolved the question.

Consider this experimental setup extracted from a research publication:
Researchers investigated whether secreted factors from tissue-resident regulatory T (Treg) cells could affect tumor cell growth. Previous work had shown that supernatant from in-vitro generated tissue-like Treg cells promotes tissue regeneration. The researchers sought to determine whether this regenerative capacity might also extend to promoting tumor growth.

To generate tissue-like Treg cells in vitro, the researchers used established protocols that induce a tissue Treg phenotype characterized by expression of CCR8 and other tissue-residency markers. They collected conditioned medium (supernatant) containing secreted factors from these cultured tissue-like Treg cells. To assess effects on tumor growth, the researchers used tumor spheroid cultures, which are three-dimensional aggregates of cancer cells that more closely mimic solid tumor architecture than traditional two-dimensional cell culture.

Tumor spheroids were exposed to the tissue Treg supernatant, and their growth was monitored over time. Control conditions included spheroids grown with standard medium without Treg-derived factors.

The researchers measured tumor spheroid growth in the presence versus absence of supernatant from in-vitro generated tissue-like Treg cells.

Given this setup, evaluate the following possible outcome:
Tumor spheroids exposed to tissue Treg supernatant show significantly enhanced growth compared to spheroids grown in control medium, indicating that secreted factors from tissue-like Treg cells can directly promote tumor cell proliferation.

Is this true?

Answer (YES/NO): NO